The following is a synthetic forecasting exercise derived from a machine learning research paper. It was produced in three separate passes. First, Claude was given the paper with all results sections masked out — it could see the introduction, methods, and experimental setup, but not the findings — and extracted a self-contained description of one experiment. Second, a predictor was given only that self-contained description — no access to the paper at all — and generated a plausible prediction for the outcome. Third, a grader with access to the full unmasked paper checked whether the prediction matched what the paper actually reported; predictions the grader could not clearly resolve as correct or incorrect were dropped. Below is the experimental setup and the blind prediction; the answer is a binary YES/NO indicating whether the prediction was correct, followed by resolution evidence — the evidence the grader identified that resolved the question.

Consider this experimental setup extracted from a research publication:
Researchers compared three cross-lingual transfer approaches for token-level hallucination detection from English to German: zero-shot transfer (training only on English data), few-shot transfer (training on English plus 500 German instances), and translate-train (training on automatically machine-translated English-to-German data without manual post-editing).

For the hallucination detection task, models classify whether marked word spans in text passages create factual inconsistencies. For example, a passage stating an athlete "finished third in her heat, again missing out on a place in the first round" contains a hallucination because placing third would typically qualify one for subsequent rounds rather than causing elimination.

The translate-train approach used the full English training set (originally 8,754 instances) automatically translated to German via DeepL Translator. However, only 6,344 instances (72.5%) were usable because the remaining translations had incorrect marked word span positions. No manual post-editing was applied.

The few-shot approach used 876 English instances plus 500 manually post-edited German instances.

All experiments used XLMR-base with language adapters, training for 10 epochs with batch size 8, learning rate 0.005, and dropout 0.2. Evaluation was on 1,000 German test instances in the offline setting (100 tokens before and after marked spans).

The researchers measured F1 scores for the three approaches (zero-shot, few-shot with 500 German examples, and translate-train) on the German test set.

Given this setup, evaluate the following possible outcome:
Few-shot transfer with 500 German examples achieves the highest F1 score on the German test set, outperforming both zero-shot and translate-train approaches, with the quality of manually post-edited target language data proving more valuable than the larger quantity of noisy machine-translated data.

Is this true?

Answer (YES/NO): NO